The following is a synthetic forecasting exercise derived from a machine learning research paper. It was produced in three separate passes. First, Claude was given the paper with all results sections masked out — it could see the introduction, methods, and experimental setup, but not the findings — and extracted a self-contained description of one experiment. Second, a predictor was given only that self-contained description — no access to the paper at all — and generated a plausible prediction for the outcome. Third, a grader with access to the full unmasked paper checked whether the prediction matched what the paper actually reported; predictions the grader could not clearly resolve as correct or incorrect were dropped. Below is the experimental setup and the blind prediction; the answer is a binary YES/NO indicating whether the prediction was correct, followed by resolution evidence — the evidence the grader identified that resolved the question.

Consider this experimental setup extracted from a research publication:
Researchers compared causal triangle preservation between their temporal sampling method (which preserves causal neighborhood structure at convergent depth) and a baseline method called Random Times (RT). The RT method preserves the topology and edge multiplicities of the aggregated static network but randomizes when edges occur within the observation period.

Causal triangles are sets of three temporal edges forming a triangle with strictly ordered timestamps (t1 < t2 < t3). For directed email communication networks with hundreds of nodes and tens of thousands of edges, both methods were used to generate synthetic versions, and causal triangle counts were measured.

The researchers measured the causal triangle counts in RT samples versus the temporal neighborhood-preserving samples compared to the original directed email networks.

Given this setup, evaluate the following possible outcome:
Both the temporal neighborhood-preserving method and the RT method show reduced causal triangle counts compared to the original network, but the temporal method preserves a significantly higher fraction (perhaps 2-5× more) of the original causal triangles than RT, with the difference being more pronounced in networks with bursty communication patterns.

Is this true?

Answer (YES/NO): NO